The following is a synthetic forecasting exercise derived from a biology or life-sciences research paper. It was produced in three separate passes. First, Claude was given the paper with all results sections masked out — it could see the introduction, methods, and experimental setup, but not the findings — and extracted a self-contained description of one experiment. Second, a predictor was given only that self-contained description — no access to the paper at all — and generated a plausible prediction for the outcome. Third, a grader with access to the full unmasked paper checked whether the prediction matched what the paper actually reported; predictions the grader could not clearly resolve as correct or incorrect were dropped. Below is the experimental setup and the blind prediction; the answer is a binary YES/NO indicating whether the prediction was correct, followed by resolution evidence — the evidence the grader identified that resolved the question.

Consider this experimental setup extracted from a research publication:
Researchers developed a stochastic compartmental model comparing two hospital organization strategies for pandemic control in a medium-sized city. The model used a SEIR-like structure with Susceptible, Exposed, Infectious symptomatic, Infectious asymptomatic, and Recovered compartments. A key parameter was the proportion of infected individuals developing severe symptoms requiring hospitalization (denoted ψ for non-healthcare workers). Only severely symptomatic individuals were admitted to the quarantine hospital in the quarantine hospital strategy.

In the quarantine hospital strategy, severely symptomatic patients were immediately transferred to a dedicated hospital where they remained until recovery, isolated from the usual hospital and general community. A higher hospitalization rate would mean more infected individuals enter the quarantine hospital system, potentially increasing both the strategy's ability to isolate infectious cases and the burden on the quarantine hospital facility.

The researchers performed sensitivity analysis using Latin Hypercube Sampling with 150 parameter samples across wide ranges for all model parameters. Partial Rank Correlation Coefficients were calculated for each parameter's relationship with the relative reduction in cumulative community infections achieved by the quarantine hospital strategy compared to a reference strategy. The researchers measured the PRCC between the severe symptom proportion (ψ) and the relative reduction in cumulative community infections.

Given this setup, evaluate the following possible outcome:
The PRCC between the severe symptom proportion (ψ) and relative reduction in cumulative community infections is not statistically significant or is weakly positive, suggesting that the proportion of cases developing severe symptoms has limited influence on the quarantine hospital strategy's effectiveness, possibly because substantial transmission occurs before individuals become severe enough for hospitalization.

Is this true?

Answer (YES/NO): NO